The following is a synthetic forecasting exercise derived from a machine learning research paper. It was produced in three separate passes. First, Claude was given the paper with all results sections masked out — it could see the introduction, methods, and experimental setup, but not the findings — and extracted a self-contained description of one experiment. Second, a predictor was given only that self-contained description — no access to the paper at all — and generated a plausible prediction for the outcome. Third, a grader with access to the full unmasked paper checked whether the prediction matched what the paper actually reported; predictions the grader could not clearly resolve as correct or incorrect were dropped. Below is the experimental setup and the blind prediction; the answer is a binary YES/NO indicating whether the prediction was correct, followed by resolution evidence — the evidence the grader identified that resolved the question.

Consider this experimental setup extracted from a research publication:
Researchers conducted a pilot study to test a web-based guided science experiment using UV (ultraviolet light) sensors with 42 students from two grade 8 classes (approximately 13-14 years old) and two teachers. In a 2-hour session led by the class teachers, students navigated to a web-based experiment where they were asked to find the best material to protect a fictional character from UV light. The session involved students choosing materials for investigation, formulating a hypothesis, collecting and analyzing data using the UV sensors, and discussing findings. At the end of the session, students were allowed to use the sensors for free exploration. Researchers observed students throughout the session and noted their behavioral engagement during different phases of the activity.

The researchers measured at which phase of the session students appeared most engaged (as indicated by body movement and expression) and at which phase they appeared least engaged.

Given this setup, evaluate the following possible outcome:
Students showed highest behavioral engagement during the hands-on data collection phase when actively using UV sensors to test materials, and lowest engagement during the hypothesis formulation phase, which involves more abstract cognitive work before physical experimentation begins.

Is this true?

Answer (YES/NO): NO